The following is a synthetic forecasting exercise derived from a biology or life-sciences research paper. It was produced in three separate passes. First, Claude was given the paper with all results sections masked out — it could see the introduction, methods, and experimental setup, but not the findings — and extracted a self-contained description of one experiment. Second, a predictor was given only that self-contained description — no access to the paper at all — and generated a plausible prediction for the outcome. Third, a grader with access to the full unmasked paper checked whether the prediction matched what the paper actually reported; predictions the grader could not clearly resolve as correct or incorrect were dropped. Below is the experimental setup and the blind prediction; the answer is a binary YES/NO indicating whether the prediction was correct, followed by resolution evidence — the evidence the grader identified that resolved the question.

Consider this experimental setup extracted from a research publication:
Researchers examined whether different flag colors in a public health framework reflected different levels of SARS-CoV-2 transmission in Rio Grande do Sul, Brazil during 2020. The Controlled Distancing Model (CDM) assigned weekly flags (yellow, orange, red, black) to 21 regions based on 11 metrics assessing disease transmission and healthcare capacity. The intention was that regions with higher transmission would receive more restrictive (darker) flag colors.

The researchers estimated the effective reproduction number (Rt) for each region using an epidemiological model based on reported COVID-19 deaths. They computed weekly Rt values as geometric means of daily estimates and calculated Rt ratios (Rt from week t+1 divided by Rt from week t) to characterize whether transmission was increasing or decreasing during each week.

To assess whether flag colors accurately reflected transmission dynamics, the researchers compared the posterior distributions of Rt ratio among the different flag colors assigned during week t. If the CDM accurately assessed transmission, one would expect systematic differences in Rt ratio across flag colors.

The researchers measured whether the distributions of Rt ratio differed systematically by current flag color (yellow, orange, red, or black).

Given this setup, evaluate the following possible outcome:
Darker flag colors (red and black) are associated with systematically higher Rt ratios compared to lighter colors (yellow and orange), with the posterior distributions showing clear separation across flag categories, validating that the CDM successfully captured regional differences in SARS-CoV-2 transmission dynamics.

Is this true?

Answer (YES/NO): NO